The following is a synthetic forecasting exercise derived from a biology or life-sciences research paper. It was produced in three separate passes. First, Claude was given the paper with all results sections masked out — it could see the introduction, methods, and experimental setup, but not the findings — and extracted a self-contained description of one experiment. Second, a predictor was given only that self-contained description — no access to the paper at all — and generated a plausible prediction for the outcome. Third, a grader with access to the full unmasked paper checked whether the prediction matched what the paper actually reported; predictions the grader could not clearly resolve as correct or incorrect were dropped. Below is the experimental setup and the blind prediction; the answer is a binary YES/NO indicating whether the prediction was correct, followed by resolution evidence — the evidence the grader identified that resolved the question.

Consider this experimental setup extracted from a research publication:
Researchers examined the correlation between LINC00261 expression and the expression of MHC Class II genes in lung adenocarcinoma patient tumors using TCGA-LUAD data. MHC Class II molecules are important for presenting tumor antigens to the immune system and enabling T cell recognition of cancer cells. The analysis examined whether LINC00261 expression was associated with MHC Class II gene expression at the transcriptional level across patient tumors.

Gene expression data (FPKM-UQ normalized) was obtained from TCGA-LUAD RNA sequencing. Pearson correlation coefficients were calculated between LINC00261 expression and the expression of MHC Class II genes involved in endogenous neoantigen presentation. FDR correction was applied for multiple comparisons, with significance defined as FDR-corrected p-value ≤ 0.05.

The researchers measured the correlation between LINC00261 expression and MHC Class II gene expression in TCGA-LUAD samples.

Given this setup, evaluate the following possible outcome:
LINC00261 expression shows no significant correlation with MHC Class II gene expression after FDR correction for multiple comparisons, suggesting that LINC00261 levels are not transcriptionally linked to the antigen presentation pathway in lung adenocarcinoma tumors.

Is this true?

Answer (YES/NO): NO